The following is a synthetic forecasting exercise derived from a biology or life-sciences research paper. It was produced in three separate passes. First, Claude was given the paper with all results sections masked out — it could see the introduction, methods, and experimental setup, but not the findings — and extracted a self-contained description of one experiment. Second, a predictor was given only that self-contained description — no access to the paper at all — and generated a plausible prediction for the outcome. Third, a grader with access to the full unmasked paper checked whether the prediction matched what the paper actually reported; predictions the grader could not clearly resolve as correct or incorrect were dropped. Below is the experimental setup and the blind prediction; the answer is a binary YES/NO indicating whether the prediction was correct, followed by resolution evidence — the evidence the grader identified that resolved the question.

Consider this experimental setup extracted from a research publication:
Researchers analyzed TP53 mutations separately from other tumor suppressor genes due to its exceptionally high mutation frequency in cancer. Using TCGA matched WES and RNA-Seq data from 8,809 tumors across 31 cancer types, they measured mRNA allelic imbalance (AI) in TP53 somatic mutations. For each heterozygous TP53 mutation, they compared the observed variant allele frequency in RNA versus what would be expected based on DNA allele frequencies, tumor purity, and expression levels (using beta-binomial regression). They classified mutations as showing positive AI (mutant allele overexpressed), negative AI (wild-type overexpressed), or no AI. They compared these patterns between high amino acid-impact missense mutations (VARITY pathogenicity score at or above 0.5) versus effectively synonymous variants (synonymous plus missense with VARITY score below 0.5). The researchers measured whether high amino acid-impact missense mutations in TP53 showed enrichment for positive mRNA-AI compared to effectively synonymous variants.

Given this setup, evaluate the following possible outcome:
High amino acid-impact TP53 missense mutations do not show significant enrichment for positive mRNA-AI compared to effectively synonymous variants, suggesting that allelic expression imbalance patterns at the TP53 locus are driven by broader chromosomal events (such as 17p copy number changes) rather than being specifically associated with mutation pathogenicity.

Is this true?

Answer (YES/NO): NO